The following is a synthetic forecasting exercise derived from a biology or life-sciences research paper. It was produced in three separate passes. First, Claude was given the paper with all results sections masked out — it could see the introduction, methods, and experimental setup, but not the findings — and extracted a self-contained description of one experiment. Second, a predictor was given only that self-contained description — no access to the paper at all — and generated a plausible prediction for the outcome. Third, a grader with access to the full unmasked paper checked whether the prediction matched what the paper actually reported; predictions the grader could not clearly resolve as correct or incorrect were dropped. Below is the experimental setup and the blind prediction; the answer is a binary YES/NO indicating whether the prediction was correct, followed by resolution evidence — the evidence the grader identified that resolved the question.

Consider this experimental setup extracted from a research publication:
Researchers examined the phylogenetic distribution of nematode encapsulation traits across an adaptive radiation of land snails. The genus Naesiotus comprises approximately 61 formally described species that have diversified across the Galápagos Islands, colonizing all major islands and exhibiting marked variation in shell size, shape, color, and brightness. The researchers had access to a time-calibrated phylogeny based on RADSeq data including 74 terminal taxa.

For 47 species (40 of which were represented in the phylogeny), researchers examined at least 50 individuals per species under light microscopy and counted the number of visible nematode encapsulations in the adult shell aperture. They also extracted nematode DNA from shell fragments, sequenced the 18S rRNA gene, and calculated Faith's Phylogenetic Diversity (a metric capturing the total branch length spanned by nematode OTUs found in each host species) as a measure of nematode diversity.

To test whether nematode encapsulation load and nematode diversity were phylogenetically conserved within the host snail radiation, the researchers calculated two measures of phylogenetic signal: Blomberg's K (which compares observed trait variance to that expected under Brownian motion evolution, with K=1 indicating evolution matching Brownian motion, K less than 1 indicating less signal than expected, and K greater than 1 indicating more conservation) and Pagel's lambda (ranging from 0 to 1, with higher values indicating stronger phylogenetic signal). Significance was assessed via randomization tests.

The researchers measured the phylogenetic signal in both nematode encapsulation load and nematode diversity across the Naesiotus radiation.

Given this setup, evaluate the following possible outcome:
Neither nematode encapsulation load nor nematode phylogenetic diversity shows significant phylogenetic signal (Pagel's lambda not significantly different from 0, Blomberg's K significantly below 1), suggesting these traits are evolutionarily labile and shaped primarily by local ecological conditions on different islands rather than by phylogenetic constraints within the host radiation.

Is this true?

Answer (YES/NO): NO